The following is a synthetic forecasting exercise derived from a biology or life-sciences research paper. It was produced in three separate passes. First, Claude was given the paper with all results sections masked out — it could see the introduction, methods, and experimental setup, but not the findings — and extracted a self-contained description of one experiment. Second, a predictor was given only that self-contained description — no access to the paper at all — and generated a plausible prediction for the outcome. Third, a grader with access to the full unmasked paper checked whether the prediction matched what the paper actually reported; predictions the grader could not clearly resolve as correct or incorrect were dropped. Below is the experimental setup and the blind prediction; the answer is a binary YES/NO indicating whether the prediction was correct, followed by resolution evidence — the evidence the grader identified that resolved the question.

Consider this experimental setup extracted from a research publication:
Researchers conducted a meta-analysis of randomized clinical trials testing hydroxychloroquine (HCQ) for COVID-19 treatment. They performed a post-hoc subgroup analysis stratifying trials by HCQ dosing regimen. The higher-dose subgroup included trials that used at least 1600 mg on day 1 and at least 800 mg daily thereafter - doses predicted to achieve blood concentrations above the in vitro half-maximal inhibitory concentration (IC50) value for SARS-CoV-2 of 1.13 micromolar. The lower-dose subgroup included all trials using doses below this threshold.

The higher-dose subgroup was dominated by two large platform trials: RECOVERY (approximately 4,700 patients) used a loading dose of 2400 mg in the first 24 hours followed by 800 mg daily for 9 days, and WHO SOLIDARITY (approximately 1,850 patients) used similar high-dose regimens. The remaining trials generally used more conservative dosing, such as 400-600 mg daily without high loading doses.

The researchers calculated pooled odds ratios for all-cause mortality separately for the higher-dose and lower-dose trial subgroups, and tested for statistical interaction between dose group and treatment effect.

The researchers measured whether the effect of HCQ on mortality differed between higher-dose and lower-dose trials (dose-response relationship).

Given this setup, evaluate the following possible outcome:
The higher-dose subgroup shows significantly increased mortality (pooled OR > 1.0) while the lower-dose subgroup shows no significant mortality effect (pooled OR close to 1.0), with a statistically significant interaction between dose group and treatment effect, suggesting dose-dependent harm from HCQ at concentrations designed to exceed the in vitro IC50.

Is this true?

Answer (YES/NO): NO